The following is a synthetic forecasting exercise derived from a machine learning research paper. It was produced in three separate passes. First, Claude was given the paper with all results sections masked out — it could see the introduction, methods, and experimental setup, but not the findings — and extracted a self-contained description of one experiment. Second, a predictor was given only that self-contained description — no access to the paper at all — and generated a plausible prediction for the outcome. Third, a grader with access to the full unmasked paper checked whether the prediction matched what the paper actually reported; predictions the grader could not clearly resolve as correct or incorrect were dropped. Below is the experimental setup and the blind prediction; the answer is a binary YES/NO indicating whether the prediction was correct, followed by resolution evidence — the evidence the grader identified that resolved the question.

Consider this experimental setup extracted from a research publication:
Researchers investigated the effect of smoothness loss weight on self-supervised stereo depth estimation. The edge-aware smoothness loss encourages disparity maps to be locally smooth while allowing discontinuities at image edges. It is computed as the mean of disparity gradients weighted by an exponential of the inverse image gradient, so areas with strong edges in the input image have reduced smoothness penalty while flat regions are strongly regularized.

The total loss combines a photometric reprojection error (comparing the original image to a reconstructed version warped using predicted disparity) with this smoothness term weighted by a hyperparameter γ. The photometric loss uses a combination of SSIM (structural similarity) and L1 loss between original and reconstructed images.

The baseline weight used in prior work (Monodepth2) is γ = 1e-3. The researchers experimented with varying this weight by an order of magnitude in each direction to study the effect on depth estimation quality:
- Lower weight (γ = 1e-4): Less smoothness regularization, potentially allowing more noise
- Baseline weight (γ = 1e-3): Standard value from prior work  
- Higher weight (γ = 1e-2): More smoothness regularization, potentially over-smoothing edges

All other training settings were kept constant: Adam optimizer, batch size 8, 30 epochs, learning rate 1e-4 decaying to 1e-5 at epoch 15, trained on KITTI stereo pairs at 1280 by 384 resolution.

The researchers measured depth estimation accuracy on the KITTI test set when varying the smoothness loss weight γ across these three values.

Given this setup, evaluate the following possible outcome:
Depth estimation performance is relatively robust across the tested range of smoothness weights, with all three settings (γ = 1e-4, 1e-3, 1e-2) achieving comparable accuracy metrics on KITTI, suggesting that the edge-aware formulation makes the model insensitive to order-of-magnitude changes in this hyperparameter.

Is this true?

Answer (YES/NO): NO